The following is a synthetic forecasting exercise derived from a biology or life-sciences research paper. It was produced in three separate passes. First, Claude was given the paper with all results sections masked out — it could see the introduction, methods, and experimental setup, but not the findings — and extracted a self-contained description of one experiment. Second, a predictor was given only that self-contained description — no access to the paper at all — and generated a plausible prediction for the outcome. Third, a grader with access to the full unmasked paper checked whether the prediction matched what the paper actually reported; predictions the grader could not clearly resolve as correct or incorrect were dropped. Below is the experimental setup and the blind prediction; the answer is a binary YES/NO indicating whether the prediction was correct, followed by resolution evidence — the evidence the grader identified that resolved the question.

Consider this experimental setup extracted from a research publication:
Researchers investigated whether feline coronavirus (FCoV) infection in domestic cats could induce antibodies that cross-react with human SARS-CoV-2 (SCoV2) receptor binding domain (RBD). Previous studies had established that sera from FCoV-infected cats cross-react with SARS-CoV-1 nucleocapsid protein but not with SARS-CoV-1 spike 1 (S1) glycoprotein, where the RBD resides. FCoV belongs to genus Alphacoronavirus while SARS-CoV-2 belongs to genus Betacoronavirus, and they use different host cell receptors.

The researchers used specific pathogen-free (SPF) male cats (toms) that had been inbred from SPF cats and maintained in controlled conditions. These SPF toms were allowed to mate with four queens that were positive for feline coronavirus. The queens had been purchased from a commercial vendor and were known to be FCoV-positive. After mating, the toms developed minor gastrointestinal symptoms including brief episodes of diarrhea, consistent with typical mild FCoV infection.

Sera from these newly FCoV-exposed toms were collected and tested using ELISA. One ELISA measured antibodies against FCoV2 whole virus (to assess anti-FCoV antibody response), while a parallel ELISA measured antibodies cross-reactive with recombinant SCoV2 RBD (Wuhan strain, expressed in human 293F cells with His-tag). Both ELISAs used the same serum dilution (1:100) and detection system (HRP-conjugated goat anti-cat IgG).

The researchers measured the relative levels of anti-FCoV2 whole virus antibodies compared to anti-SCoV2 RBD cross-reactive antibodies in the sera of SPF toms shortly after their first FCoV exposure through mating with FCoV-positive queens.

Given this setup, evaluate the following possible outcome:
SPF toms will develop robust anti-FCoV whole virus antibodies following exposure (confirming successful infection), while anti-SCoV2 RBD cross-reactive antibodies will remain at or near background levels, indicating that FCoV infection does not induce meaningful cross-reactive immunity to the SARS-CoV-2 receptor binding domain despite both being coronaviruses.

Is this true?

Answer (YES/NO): NO